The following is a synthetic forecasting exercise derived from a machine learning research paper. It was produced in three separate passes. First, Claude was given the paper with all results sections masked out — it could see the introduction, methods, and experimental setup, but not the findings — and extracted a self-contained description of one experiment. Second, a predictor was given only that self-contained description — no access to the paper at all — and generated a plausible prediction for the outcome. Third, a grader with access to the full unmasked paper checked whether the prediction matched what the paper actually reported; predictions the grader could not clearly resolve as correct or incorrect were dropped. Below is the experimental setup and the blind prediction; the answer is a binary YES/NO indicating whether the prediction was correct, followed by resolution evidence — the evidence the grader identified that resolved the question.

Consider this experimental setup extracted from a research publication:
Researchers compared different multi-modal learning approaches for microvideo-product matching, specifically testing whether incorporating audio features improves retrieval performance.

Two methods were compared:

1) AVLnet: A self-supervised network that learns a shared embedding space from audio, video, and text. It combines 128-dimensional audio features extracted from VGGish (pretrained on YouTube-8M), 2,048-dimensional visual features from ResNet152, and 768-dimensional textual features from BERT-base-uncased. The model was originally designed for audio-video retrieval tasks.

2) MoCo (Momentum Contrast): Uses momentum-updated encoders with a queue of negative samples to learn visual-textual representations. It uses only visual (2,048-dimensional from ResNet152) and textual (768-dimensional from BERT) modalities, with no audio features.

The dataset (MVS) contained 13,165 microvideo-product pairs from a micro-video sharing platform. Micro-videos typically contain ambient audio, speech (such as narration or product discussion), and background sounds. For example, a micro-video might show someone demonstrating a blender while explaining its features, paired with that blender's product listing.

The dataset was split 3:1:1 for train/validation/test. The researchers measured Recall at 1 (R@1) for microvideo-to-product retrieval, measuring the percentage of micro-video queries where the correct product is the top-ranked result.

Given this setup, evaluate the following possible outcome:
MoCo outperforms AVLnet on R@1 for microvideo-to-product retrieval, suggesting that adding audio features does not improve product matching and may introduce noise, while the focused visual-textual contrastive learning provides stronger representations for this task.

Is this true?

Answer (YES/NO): YES